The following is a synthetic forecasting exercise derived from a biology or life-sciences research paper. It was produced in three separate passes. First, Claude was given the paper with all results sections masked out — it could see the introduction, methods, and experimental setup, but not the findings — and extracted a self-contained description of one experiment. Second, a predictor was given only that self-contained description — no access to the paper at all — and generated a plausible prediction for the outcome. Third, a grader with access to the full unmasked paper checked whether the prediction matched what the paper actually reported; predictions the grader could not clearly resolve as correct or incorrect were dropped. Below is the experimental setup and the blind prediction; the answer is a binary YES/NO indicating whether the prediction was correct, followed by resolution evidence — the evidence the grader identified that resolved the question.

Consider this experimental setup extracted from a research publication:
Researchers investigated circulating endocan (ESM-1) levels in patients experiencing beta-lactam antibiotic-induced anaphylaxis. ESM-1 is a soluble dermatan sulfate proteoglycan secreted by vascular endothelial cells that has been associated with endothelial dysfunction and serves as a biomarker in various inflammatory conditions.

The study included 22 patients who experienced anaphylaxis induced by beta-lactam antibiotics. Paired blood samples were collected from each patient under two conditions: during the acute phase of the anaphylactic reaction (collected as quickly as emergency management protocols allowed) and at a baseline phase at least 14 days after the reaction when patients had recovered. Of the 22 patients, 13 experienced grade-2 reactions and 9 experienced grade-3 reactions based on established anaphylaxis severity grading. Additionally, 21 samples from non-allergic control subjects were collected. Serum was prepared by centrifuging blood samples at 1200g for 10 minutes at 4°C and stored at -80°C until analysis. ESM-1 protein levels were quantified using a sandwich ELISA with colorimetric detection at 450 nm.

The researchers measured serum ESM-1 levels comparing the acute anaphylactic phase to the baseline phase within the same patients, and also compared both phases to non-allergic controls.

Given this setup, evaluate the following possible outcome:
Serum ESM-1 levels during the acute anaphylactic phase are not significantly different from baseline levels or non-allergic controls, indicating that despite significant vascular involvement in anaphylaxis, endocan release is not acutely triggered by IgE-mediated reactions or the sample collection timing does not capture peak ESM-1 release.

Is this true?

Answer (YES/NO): NO